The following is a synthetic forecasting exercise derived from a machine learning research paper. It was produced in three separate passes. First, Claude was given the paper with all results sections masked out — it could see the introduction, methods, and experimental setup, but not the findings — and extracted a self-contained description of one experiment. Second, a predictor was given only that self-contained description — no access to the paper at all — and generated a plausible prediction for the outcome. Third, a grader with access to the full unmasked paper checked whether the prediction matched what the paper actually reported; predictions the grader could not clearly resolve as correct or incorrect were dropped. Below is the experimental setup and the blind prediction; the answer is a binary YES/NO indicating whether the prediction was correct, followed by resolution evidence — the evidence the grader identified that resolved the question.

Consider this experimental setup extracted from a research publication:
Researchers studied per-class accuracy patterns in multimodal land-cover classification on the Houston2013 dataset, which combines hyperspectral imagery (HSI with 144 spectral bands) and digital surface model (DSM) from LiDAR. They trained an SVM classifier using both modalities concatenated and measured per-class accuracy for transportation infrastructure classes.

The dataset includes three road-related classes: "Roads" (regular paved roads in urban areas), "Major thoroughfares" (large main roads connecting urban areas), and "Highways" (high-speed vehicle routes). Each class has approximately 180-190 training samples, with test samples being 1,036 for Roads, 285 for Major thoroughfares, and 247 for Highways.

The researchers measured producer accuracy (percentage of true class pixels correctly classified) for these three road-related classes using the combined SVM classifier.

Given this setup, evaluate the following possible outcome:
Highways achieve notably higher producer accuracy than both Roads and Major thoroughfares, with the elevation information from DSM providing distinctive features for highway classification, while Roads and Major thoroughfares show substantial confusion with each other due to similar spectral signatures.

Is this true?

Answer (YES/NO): NO